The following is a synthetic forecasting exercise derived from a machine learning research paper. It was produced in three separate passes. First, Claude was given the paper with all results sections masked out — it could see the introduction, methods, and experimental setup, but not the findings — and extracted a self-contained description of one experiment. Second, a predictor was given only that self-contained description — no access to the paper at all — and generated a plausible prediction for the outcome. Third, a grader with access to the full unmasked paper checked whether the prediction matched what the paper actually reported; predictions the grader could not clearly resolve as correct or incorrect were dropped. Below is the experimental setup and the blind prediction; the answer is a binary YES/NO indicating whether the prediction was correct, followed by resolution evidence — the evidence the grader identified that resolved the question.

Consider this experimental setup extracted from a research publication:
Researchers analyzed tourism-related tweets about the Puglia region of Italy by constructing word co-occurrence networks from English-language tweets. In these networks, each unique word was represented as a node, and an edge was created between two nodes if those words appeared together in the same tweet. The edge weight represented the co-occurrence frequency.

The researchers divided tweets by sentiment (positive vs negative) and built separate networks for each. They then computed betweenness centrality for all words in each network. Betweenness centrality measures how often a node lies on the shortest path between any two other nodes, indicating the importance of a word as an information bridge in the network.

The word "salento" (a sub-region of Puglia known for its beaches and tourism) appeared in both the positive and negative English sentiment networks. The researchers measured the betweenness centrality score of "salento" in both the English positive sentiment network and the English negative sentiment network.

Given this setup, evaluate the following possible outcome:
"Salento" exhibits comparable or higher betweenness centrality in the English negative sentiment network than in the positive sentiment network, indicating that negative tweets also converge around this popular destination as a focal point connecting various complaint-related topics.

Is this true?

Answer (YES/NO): YES